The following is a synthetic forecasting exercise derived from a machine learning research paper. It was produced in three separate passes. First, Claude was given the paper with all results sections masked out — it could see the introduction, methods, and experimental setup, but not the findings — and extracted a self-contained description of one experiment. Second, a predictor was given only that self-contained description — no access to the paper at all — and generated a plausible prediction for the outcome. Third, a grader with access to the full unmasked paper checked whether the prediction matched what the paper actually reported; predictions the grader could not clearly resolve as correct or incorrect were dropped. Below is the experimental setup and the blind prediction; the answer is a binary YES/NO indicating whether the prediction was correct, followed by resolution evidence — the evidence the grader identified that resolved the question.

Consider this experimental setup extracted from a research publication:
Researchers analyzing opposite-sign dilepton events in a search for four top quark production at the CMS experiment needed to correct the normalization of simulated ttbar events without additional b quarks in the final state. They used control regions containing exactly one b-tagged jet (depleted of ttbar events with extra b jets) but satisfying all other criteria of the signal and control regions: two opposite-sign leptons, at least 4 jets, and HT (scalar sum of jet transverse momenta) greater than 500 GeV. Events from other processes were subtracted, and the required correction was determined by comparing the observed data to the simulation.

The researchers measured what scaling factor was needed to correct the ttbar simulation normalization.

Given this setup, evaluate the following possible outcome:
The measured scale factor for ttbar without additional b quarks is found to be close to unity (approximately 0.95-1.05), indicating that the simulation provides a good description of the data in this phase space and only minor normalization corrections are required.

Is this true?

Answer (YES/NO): NO